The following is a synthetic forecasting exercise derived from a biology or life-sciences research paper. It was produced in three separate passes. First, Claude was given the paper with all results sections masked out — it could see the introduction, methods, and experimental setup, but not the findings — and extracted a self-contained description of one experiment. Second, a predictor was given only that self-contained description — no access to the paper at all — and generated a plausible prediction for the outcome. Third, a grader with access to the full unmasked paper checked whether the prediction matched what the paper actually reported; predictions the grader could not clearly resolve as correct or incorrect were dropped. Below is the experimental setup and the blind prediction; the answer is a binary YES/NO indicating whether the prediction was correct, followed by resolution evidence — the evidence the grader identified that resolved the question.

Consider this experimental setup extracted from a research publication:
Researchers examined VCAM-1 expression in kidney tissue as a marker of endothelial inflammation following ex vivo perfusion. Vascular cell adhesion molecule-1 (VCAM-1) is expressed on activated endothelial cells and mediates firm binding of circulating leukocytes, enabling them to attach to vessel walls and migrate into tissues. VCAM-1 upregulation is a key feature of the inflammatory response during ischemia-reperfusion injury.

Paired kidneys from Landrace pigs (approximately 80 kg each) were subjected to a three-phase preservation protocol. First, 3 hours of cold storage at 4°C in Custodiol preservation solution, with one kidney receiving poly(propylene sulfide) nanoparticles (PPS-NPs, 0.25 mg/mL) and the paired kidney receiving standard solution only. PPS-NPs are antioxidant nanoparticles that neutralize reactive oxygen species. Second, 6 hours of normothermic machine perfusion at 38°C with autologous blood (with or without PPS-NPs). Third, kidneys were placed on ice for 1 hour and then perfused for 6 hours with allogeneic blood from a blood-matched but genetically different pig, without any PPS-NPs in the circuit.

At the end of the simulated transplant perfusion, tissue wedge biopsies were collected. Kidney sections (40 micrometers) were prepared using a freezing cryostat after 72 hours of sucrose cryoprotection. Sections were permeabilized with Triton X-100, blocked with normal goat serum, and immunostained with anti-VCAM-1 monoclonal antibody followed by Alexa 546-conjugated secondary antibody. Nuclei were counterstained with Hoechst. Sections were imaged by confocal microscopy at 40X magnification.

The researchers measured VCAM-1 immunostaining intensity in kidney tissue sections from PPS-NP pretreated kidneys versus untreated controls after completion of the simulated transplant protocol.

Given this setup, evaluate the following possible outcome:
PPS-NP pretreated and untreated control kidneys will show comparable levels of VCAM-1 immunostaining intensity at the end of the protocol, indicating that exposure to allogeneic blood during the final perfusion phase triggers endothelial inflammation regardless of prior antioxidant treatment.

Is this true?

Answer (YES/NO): NO